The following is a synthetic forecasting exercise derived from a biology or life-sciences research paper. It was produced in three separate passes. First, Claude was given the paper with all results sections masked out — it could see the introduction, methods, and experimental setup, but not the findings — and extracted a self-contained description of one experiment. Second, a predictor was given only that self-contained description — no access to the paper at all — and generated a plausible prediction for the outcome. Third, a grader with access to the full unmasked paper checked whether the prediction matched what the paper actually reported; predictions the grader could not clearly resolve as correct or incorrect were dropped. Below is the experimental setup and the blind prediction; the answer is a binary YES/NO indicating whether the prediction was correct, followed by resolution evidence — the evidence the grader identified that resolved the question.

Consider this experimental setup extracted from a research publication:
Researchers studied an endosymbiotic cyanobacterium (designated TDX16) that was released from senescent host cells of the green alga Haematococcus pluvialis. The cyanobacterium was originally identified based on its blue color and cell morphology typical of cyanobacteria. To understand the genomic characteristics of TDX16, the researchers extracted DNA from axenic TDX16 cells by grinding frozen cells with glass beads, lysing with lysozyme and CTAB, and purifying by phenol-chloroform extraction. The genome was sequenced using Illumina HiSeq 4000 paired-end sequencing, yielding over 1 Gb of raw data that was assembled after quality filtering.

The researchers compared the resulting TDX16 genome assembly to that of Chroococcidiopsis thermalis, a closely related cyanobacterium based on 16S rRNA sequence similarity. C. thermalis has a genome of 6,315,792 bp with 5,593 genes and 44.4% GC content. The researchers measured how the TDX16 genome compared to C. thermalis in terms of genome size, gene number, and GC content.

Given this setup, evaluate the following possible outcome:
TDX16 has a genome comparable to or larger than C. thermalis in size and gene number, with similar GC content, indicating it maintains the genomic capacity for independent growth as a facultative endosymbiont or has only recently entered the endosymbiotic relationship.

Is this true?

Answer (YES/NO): NO